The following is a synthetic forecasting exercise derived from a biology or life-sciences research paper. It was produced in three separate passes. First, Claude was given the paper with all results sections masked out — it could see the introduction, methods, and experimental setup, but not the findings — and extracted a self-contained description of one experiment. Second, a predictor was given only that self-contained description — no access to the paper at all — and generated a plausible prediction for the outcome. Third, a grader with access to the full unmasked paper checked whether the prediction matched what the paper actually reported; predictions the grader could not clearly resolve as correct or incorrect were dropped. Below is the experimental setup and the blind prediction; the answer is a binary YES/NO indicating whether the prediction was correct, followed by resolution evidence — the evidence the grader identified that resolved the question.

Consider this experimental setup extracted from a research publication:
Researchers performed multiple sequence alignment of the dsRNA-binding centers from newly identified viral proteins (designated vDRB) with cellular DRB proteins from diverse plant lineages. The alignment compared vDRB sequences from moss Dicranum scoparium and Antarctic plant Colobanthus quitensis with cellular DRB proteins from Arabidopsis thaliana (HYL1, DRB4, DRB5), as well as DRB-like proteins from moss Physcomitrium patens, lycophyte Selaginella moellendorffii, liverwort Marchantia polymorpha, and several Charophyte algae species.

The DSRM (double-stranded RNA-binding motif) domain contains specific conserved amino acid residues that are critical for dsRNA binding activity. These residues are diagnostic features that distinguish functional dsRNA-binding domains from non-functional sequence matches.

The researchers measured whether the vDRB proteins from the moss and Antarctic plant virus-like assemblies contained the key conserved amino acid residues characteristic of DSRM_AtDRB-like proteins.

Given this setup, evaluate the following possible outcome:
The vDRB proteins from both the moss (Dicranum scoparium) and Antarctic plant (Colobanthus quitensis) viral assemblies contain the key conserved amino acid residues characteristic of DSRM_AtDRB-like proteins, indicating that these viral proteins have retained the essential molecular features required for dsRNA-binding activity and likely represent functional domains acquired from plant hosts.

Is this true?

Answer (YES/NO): YES